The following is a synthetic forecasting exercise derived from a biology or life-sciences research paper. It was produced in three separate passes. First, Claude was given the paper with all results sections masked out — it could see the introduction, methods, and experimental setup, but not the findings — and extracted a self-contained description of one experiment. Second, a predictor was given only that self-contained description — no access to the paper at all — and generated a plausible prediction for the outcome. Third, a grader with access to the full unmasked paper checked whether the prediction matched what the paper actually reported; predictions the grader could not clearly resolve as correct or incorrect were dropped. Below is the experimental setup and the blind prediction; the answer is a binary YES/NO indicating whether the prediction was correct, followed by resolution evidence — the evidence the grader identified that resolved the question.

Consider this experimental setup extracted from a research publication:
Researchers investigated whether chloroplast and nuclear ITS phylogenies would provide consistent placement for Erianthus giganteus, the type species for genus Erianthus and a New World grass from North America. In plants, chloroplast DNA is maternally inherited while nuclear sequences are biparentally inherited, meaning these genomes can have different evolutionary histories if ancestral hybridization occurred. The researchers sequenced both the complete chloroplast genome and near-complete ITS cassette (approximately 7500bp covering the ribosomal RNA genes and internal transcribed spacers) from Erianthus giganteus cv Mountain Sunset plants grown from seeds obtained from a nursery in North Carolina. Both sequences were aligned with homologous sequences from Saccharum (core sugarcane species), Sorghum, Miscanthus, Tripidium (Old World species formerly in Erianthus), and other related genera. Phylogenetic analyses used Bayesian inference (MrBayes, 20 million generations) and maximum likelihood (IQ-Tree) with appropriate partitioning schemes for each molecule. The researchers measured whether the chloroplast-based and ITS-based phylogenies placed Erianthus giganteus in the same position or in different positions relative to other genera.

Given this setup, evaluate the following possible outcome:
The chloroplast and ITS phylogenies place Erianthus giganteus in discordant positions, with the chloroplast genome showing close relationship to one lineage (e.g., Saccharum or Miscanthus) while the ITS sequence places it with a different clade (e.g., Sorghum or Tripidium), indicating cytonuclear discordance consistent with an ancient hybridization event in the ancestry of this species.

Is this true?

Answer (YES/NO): NO